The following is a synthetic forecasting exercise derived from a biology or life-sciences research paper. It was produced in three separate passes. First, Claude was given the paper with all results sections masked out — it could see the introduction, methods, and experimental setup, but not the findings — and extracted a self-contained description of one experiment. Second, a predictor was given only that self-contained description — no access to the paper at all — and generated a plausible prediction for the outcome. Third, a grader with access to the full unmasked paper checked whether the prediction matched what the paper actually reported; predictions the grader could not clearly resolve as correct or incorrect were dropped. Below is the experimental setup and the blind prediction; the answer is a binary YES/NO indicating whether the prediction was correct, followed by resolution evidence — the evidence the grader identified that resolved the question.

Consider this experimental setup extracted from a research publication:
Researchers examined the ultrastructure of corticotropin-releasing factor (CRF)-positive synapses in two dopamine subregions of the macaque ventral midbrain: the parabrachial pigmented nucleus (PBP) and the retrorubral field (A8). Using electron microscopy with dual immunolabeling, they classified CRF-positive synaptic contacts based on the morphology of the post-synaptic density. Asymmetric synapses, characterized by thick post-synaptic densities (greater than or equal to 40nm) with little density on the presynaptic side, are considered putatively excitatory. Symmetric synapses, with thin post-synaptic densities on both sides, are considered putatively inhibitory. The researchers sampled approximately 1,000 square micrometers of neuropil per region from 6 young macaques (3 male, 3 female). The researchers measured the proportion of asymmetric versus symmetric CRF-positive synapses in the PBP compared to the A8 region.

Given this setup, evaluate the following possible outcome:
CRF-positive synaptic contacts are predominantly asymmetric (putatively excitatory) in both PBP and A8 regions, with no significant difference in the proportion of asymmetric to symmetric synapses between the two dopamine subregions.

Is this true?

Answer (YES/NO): NO